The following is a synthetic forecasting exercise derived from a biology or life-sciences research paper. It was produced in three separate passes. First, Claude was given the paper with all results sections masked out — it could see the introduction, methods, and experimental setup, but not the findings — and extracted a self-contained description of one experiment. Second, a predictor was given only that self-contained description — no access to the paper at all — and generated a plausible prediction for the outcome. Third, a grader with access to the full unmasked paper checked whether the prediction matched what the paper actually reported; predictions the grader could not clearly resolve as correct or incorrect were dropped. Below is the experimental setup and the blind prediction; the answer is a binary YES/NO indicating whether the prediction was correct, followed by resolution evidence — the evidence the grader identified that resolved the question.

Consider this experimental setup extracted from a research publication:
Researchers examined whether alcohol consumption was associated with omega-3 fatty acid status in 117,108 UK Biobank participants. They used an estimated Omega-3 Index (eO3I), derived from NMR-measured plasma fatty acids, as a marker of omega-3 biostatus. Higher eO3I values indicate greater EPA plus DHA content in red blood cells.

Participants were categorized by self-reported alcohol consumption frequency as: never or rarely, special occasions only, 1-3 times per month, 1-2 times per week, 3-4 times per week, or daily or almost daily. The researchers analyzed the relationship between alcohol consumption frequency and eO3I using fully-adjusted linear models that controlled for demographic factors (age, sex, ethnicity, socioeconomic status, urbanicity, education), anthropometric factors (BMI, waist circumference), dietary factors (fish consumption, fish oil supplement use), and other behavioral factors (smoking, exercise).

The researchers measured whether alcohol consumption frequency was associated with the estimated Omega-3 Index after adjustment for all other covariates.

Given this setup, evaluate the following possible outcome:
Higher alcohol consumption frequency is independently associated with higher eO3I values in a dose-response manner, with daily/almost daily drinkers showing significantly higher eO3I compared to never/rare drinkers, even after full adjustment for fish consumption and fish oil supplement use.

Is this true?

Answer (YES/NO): YES